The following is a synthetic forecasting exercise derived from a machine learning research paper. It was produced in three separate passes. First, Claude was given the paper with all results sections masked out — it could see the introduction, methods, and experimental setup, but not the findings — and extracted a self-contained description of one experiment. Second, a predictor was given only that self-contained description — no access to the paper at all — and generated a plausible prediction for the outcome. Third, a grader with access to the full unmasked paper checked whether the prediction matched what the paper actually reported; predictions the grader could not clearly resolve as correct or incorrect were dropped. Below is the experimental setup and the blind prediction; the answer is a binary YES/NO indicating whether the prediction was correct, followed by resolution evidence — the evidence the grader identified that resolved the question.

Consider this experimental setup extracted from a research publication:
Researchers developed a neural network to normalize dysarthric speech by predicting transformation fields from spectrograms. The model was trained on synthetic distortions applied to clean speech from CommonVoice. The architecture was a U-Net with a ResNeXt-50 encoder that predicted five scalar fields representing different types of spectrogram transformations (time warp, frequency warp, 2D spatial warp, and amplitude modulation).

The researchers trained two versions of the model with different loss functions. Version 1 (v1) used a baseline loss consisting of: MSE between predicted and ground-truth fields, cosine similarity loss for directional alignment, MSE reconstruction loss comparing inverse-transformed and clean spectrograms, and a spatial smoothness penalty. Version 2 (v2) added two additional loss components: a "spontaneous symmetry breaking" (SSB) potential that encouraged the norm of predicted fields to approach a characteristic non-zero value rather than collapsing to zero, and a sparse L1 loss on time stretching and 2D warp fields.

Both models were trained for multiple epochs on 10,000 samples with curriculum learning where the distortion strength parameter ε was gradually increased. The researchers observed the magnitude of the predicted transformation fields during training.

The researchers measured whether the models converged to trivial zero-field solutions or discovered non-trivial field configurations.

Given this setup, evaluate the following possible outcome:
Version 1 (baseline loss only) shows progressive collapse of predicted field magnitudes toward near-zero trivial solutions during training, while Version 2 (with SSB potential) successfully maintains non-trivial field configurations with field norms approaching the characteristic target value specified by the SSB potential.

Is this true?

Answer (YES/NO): YES